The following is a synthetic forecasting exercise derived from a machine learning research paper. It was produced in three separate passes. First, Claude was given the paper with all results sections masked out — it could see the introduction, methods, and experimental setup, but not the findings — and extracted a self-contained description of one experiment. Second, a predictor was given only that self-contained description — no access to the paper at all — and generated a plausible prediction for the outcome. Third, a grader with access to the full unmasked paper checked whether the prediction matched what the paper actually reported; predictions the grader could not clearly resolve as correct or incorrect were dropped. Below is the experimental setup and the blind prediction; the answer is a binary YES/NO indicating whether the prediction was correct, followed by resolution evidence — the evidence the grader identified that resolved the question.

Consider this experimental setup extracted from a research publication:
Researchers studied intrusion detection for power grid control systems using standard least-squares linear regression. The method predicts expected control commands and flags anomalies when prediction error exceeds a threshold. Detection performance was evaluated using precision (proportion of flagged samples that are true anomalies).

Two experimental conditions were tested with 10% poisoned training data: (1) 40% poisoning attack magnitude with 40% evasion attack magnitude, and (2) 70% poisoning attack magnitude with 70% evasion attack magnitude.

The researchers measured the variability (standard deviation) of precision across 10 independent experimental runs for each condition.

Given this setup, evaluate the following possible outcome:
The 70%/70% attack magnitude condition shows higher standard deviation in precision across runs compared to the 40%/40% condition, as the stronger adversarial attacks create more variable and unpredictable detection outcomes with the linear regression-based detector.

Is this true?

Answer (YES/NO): NO